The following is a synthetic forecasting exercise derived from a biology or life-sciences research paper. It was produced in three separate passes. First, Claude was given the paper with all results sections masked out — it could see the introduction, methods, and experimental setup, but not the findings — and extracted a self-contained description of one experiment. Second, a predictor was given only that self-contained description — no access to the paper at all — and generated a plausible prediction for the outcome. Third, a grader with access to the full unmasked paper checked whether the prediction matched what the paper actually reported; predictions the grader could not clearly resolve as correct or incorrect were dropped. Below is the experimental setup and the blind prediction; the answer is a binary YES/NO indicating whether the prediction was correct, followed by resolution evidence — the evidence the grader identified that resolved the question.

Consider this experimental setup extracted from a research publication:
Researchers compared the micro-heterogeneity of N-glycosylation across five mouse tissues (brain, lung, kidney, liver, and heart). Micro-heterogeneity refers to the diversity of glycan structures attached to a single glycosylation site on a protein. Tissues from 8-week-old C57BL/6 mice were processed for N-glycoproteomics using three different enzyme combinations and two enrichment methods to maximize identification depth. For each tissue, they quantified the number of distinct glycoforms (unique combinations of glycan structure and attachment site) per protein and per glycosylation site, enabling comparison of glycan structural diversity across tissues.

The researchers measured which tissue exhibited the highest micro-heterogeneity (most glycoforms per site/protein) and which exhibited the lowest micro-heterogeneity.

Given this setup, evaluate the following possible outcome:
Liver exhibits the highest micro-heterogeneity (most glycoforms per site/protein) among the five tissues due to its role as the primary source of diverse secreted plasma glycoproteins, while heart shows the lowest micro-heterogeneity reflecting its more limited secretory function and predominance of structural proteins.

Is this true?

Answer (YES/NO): NO